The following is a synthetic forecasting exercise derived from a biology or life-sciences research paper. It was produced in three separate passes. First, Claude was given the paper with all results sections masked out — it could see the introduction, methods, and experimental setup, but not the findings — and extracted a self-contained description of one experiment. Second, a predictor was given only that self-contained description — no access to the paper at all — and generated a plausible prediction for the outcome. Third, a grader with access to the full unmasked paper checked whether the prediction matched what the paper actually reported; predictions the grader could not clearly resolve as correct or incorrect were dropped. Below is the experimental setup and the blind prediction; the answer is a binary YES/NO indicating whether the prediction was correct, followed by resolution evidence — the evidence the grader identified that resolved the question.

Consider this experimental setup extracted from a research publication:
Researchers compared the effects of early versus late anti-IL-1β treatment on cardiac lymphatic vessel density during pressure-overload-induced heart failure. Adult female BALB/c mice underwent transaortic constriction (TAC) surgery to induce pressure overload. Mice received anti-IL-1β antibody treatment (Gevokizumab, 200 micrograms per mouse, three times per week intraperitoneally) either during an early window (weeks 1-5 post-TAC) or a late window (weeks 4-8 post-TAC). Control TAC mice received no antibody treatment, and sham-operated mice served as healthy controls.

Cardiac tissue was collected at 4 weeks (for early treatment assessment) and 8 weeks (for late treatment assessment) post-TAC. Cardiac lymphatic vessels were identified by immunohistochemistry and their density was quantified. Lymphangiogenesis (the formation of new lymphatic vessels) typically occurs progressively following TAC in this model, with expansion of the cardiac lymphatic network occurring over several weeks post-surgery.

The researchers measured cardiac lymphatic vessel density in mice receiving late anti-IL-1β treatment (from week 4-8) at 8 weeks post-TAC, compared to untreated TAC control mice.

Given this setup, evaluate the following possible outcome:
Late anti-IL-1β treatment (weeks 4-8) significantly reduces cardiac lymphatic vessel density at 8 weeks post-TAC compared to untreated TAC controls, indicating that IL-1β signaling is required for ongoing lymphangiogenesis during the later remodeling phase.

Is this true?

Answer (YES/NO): YES